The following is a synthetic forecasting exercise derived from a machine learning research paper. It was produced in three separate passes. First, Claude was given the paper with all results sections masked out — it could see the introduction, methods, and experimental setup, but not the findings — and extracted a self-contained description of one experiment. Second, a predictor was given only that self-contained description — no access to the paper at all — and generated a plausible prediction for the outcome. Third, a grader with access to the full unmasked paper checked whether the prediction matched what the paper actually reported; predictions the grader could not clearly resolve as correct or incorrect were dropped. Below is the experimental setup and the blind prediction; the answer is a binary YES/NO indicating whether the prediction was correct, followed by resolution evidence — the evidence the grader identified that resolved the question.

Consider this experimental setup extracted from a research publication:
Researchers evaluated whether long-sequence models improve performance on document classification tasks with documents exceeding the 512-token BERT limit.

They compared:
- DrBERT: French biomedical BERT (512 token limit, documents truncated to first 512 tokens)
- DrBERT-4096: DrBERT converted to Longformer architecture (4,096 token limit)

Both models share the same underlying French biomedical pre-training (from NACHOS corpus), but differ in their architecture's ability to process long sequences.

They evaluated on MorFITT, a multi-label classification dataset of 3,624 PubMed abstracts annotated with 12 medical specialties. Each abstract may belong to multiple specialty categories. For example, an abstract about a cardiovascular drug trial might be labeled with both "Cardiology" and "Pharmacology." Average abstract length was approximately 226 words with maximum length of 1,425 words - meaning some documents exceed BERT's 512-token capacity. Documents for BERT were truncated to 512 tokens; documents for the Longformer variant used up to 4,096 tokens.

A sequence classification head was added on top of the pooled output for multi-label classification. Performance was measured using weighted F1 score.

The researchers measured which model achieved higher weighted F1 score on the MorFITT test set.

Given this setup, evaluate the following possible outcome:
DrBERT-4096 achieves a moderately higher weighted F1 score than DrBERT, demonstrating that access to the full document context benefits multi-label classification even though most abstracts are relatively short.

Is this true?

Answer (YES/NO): NO